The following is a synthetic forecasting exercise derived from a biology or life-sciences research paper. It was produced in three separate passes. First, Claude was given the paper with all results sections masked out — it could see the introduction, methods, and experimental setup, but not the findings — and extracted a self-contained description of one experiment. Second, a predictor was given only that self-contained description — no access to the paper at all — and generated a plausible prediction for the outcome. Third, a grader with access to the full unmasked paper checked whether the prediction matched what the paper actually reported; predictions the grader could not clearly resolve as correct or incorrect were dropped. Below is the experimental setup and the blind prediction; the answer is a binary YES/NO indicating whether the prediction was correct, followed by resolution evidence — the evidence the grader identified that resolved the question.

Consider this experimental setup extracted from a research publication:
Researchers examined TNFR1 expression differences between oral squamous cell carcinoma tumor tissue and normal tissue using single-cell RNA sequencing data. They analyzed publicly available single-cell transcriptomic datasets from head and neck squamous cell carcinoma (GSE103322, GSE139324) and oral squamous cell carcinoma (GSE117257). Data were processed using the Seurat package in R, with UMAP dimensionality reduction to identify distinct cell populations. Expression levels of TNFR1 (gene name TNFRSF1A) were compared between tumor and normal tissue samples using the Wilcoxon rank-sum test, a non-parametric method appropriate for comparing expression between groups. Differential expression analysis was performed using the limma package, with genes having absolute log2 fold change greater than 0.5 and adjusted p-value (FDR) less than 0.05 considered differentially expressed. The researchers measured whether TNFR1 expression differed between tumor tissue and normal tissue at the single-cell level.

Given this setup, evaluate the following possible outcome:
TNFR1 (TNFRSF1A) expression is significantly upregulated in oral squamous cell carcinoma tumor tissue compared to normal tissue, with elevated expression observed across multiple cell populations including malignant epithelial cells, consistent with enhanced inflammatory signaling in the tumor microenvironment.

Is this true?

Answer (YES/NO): YES